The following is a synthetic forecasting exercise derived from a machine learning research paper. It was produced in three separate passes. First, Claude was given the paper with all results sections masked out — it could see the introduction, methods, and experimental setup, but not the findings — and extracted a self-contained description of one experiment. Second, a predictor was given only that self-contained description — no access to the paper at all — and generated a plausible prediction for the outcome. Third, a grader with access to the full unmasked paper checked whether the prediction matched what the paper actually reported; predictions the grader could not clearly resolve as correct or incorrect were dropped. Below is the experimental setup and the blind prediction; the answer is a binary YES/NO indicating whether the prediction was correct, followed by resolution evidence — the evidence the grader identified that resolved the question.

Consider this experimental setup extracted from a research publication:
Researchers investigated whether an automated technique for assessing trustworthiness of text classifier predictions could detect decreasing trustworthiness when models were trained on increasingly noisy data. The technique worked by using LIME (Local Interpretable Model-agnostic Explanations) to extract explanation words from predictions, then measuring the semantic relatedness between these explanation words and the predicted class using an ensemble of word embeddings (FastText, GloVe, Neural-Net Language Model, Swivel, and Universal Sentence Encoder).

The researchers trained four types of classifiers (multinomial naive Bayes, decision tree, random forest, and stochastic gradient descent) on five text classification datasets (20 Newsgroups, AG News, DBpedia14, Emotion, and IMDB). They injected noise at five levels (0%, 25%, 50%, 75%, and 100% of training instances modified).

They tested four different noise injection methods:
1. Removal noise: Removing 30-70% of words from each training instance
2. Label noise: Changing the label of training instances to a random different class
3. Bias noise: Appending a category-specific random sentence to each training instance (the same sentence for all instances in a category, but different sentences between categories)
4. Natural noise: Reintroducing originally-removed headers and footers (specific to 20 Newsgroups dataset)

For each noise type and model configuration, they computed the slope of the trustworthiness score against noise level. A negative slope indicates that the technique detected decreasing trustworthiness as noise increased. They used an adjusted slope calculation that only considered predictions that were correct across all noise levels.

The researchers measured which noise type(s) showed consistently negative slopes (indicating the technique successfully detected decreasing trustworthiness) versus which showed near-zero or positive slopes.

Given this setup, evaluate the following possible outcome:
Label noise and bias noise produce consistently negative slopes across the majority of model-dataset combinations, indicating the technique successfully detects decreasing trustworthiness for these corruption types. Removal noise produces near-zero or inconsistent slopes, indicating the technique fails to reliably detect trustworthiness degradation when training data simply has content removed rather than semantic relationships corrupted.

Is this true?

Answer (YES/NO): YES